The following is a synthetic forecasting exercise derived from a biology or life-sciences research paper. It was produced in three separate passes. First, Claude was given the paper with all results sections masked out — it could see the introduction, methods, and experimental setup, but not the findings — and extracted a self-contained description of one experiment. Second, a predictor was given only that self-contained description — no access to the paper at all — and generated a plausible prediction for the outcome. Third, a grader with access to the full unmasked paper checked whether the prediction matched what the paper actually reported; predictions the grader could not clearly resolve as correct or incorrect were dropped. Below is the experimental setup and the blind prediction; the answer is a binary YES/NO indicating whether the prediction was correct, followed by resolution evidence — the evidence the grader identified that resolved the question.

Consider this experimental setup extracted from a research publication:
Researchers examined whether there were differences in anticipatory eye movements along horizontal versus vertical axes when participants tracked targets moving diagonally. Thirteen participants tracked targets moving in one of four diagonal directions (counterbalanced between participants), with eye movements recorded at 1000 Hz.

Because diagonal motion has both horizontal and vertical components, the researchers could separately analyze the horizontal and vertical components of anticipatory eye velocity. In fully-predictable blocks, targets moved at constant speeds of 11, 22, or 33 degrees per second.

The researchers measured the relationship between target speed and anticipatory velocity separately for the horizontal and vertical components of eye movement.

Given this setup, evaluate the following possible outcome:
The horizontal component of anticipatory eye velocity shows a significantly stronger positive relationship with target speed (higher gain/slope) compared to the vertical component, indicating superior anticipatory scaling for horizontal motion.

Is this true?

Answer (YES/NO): NO